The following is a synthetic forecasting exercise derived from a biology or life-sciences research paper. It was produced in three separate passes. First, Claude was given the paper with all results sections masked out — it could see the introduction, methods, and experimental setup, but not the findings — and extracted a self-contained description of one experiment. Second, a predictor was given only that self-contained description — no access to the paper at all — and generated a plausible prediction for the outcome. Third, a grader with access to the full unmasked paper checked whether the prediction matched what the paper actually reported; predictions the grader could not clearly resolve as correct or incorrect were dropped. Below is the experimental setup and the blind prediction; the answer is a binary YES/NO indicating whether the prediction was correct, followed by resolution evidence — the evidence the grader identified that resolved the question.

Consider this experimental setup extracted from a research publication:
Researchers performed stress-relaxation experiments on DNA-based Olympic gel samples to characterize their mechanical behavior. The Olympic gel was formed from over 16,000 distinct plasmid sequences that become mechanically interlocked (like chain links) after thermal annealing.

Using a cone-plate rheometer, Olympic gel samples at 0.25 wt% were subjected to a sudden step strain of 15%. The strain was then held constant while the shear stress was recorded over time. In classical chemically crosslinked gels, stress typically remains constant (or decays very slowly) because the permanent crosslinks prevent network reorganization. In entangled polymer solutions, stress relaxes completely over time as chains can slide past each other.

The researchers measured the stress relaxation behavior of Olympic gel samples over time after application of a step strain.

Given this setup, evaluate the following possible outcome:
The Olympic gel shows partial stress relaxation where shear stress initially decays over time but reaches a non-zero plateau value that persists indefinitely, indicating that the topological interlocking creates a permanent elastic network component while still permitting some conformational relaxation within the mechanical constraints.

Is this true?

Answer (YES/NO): YES